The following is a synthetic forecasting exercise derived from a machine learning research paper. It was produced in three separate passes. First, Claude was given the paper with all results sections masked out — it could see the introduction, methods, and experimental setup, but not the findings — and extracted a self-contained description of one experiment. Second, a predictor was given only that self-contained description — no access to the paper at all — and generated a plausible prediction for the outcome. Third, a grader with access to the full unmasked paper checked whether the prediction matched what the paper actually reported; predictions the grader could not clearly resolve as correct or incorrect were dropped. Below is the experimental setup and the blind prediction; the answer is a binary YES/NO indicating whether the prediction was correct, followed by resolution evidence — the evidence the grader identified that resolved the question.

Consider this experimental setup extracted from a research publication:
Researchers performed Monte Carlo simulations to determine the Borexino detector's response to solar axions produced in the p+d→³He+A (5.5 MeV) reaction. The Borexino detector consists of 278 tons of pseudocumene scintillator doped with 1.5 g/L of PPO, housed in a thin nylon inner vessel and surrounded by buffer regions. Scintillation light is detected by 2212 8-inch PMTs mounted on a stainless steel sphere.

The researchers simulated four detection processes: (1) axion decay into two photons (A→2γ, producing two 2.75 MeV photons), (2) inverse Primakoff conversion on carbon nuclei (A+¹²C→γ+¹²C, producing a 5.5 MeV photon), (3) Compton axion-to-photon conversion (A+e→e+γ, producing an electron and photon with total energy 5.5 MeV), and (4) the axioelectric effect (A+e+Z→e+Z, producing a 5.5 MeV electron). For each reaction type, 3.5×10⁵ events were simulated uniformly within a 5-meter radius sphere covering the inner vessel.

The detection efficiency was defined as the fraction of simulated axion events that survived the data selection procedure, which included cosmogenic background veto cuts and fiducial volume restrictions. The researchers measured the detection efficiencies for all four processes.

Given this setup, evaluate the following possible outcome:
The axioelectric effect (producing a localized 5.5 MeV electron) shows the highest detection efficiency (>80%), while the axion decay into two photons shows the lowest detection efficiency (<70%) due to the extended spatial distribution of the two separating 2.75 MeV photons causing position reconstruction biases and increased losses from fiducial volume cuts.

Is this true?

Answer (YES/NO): NO